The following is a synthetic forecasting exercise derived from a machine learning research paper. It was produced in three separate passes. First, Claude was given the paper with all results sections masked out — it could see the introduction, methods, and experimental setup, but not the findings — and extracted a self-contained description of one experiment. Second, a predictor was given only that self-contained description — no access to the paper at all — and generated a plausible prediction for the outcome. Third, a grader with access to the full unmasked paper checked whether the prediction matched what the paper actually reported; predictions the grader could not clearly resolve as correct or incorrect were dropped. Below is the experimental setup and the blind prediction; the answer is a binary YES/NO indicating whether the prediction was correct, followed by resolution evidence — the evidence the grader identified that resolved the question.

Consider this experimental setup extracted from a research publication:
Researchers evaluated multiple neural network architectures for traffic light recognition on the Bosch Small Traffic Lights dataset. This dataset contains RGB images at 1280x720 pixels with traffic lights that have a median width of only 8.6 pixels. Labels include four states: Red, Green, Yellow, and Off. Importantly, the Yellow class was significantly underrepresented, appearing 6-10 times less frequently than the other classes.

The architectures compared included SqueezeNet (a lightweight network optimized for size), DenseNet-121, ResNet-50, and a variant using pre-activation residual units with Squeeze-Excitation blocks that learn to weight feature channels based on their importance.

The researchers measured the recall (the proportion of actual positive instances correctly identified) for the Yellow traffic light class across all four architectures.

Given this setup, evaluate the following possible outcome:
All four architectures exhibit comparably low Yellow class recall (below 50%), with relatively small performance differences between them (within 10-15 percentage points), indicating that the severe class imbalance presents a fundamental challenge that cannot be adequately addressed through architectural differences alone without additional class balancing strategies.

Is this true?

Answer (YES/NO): YES